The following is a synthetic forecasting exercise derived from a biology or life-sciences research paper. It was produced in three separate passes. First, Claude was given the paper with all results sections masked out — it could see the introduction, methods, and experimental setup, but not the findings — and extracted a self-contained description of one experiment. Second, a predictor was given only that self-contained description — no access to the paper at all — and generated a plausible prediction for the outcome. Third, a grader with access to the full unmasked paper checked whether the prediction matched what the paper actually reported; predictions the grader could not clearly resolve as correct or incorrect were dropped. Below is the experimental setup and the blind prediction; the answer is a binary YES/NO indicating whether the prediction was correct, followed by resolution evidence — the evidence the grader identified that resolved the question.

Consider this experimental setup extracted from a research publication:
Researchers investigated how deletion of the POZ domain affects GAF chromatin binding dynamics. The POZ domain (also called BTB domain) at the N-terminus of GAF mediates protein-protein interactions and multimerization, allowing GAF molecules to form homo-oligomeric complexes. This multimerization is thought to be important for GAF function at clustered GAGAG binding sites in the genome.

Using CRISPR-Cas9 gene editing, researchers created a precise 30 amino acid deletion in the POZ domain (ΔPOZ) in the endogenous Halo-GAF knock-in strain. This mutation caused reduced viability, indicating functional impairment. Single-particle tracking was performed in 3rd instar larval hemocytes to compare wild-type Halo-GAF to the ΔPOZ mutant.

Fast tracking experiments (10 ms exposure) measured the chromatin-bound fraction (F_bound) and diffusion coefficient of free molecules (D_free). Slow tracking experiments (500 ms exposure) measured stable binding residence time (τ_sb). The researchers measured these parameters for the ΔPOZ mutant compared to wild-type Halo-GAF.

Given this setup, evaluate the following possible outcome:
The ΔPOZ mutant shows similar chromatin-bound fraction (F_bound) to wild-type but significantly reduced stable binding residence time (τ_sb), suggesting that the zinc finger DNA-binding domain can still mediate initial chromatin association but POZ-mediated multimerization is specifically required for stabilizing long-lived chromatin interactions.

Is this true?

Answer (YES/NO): NO